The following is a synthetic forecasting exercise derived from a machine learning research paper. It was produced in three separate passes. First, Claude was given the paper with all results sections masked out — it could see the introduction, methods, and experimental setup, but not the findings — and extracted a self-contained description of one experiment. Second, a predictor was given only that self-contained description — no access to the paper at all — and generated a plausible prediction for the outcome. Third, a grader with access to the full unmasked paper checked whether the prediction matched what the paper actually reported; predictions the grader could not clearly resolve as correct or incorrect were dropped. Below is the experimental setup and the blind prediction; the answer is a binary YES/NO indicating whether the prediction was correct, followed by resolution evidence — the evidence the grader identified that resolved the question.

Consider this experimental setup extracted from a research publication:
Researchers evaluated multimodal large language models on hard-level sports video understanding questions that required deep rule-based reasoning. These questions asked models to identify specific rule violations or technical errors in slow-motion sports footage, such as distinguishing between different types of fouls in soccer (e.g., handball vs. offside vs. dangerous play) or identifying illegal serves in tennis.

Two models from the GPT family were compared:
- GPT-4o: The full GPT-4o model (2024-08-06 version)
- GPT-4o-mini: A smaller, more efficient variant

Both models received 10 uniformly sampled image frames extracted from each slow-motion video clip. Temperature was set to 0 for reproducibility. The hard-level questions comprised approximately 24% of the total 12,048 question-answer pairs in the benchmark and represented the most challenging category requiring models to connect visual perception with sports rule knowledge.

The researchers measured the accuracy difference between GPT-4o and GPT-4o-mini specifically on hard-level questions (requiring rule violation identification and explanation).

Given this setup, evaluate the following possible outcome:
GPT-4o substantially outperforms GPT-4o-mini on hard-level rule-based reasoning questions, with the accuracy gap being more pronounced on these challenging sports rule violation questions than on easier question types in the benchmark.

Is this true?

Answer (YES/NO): NO